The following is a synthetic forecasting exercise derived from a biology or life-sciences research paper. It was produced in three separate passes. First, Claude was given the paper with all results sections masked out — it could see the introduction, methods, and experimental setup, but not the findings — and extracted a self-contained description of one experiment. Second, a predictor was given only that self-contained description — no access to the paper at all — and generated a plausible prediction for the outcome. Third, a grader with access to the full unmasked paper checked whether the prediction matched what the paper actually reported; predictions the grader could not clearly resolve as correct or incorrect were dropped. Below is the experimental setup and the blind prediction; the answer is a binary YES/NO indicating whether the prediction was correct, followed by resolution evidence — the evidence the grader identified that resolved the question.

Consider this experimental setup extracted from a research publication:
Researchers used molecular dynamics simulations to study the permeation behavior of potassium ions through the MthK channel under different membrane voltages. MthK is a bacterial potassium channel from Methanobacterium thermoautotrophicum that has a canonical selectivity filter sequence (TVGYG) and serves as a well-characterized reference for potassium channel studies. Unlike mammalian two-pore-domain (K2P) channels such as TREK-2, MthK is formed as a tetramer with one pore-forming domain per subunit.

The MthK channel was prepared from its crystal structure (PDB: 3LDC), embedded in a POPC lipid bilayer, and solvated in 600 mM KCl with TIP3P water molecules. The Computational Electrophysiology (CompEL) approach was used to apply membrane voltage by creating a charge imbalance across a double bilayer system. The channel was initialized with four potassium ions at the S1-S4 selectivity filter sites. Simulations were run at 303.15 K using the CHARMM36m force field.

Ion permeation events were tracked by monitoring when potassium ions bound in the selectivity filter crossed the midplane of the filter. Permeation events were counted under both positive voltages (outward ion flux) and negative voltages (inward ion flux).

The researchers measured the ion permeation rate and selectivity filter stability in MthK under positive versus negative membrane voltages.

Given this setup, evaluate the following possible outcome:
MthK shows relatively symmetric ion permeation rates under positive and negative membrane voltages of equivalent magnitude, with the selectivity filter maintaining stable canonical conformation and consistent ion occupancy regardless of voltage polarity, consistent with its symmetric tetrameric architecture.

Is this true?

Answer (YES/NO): NO